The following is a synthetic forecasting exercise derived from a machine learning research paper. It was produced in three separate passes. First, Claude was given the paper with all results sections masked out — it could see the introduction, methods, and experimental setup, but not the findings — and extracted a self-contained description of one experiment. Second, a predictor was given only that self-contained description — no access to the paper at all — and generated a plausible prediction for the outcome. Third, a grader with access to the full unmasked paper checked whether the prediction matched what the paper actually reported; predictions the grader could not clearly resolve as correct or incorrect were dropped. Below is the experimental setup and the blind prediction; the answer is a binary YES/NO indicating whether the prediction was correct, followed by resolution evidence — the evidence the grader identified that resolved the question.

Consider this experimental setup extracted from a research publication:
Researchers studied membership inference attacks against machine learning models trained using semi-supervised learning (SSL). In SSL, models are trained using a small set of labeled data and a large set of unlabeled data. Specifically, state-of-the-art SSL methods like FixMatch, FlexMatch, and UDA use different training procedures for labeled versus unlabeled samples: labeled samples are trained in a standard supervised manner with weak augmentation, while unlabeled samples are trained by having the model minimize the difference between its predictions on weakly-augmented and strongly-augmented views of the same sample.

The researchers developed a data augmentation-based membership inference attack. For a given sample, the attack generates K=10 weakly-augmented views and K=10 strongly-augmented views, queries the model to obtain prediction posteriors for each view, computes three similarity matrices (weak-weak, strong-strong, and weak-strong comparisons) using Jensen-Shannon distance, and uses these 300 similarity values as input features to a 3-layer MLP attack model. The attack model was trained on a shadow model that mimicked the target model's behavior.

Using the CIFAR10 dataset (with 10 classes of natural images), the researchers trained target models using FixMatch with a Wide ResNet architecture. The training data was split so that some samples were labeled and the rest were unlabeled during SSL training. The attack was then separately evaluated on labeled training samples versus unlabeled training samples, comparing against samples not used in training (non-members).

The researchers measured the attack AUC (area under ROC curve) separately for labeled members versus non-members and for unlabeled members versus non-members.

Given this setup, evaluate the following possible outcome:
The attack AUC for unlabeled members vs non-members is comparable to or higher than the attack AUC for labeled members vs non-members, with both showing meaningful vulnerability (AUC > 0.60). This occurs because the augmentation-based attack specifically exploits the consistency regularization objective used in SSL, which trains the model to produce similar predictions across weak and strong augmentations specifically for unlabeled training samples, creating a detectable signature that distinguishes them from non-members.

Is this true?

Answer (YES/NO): YES